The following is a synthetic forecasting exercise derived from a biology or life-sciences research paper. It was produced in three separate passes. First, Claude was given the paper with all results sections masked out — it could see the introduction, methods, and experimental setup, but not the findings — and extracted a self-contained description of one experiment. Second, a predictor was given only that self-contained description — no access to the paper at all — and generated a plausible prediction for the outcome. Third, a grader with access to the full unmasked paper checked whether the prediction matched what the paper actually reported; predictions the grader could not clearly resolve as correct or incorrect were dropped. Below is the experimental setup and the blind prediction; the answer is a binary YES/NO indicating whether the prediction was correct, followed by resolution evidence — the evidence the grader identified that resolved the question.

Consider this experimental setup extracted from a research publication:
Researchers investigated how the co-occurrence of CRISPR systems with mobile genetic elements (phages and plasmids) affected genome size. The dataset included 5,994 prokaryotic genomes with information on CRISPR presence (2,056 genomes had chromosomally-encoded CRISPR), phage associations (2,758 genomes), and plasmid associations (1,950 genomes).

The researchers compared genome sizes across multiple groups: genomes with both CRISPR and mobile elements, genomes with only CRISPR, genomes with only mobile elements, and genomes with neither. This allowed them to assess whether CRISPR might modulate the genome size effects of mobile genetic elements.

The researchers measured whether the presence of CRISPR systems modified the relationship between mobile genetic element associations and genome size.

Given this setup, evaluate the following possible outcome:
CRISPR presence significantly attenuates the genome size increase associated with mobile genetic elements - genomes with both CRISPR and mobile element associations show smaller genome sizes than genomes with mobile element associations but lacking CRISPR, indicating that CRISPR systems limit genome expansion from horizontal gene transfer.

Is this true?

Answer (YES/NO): NO